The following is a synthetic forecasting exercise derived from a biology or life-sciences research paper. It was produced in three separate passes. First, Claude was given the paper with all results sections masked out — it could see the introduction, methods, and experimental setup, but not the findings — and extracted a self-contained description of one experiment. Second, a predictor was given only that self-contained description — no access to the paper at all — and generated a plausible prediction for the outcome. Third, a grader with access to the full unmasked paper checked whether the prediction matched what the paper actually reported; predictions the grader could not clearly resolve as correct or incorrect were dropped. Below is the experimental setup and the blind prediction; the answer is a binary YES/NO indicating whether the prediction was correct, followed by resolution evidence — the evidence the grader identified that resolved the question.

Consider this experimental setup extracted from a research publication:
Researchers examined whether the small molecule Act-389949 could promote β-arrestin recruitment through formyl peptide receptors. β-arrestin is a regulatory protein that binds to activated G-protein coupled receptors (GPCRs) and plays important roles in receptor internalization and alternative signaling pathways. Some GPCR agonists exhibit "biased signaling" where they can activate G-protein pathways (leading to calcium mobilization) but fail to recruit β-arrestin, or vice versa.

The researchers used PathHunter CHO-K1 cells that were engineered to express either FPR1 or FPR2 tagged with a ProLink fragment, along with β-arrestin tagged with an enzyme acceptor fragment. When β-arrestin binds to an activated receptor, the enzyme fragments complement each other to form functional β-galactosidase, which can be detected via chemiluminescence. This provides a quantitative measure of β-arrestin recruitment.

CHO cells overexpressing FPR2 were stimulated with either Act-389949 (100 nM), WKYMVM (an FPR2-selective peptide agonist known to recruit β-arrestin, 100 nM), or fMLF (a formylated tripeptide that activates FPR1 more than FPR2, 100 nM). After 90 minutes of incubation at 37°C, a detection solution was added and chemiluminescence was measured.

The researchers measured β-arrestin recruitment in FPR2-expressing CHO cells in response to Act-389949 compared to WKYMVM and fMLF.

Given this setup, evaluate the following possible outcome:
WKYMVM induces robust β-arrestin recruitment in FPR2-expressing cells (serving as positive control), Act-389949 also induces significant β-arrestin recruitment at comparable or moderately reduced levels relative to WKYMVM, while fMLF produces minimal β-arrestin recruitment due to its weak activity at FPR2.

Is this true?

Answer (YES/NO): YES